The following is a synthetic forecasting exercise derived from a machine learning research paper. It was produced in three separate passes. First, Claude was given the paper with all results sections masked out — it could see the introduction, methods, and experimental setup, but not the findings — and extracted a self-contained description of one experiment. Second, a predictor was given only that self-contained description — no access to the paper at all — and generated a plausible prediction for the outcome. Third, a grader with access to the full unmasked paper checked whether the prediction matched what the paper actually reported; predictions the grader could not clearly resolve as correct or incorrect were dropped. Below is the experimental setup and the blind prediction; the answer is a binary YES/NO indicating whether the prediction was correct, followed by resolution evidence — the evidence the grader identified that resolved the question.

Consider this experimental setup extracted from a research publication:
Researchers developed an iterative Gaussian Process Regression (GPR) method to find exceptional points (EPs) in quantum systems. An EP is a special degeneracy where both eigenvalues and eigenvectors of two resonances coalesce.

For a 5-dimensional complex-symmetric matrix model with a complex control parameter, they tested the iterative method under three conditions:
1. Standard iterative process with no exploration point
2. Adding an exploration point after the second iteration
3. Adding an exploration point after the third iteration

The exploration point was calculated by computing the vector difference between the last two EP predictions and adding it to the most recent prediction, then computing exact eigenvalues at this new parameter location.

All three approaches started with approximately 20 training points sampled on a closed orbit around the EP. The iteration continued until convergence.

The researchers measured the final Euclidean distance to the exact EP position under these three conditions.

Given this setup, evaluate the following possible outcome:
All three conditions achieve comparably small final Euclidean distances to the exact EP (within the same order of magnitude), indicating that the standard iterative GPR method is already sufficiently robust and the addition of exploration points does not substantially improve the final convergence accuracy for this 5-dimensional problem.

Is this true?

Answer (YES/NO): NO